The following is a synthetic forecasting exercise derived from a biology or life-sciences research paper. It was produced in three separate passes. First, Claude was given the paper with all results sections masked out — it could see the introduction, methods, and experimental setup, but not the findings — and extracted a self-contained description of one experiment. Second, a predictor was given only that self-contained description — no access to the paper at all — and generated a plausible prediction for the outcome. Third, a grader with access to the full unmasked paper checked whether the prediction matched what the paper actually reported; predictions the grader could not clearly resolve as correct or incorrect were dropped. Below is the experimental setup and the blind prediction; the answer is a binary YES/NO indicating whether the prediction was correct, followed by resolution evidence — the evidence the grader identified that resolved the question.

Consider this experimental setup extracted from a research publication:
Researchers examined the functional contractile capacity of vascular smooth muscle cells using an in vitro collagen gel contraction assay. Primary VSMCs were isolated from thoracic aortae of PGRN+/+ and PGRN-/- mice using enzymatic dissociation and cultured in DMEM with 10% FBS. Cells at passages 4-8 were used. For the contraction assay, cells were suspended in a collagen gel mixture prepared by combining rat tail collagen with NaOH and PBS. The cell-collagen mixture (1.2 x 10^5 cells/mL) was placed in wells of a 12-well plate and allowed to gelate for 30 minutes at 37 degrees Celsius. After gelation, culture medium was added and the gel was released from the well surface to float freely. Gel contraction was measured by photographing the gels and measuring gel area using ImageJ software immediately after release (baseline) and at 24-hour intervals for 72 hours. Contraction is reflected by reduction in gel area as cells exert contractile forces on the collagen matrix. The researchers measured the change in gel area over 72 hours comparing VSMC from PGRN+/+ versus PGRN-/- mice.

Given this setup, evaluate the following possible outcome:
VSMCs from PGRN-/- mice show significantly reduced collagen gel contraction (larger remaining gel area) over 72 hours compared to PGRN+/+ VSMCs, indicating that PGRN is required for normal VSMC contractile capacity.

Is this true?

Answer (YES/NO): YES